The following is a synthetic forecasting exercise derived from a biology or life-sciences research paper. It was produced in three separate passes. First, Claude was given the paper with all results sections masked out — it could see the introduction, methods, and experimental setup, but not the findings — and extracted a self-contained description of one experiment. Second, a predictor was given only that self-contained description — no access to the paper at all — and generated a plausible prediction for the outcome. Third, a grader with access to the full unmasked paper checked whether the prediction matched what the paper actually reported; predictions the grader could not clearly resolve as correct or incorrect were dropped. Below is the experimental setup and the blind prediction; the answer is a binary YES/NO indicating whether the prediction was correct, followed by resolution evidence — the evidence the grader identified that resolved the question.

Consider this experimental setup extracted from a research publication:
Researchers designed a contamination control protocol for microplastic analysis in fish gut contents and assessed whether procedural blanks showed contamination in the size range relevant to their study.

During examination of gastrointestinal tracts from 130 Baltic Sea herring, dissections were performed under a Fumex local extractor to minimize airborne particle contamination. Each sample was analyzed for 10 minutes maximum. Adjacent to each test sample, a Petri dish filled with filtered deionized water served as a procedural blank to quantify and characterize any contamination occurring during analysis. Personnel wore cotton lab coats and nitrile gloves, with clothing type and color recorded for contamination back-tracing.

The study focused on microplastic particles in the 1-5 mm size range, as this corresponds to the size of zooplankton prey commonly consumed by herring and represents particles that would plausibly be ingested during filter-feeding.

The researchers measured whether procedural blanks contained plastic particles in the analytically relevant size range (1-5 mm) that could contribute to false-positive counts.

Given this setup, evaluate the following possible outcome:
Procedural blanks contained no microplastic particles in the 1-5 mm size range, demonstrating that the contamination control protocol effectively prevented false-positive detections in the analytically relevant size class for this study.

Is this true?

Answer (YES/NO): YES